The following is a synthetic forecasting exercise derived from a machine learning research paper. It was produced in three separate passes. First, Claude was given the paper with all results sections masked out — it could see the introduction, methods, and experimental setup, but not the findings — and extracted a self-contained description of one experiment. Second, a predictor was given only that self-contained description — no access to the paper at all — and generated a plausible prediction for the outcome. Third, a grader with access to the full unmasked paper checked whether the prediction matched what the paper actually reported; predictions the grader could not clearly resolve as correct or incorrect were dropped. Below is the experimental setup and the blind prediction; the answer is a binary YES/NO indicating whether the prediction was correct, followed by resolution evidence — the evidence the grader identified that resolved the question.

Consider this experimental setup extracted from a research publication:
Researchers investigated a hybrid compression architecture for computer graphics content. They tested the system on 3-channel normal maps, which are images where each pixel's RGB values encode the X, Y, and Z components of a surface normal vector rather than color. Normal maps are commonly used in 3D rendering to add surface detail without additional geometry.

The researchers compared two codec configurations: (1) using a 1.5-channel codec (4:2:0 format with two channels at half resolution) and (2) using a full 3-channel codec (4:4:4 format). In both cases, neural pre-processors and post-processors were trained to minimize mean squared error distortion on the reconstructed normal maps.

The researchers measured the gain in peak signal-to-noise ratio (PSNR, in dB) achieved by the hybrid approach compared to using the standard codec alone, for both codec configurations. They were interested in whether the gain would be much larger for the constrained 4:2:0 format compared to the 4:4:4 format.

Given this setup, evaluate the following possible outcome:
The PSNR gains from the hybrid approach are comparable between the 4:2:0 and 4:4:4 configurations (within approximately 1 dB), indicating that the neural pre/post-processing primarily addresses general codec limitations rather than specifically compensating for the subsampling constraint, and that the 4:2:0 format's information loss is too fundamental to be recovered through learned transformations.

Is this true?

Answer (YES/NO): NO